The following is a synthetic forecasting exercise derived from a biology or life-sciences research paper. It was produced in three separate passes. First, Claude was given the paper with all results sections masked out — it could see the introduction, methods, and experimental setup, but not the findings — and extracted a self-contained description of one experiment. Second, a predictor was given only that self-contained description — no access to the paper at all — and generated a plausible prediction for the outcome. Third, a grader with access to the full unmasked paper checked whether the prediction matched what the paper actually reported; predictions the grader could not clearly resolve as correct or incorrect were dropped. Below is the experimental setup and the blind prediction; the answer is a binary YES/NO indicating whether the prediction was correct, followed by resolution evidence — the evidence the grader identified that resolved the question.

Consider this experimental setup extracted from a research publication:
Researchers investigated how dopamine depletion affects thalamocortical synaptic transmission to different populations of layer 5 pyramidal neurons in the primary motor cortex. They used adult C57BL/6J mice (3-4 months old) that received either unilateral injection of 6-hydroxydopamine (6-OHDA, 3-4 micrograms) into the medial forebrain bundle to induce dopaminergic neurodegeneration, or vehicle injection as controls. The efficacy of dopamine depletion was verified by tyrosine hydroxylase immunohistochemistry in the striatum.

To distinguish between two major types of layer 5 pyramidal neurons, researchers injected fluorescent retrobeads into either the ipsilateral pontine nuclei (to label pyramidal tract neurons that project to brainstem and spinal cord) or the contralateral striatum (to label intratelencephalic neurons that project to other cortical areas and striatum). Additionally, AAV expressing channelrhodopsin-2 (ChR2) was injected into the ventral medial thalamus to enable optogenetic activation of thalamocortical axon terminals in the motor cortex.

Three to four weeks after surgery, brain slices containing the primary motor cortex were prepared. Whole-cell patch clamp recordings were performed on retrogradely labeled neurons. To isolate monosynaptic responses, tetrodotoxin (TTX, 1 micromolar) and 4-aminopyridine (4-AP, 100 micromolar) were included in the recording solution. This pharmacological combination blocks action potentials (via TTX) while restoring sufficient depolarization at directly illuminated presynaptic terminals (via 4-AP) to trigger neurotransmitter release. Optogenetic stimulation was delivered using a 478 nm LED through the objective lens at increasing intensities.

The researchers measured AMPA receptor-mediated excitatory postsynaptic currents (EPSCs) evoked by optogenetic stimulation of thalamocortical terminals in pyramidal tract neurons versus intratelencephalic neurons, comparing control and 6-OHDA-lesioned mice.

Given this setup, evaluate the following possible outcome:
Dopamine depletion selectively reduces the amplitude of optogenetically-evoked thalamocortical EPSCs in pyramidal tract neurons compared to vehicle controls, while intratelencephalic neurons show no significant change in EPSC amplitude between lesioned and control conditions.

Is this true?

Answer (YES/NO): YES